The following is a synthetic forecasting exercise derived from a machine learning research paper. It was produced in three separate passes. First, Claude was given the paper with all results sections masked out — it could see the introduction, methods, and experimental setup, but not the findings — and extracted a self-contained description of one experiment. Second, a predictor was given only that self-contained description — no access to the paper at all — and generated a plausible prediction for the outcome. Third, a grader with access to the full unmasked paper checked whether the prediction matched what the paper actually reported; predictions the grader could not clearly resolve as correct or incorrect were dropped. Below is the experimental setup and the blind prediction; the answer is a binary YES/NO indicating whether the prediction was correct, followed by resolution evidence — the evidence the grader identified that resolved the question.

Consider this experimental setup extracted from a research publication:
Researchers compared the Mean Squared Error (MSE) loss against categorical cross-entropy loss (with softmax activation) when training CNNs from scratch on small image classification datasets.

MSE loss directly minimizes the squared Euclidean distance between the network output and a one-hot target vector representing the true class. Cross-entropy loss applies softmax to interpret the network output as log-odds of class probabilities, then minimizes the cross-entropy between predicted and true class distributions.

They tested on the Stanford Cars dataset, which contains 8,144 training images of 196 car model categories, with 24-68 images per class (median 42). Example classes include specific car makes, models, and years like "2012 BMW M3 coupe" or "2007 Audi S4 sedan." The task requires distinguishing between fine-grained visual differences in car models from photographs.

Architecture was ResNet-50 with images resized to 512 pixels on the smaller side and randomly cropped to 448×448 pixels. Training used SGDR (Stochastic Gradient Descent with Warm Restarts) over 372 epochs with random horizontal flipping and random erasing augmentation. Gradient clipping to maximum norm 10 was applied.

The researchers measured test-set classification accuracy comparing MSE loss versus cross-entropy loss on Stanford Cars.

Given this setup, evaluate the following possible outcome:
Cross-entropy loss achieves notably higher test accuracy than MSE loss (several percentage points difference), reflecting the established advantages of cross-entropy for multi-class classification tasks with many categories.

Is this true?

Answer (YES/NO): YES